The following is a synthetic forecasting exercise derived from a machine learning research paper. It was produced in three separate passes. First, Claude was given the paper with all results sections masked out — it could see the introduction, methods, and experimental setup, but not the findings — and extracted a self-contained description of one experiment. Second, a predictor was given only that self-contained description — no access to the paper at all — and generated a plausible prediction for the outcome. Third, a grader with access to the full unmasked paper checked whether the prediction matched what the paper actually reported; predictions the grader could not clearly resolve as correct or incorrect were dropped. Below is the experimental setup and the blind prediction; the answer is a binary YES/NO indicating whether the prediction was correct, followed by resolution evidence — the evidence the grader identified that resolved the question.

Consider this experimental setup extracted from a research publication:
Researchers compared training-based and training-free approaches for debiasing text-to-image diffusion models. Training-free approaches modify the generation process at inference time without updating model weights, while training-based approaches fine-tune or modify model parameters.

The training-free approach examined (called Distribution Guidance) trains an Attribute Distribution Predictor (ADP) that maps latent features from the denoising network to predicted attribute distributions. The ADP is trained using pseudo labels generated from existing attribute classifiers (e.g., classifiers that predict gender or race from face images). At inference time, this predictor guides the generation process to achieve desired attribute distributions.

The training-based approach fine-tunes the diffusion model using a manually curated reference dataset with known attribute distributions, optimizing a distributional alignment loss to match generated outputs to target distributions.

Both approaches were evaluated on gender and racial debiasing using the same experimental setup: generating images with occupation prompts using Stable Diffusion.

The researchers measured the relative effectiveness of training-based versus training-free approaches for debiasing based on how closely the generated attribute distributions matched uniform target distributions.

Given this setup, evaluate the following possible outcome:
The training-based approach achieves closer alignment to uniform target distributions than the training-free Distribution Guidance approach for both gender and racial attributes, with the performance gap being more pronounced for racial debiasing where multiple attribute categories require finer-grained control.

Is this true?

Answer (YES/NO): NO